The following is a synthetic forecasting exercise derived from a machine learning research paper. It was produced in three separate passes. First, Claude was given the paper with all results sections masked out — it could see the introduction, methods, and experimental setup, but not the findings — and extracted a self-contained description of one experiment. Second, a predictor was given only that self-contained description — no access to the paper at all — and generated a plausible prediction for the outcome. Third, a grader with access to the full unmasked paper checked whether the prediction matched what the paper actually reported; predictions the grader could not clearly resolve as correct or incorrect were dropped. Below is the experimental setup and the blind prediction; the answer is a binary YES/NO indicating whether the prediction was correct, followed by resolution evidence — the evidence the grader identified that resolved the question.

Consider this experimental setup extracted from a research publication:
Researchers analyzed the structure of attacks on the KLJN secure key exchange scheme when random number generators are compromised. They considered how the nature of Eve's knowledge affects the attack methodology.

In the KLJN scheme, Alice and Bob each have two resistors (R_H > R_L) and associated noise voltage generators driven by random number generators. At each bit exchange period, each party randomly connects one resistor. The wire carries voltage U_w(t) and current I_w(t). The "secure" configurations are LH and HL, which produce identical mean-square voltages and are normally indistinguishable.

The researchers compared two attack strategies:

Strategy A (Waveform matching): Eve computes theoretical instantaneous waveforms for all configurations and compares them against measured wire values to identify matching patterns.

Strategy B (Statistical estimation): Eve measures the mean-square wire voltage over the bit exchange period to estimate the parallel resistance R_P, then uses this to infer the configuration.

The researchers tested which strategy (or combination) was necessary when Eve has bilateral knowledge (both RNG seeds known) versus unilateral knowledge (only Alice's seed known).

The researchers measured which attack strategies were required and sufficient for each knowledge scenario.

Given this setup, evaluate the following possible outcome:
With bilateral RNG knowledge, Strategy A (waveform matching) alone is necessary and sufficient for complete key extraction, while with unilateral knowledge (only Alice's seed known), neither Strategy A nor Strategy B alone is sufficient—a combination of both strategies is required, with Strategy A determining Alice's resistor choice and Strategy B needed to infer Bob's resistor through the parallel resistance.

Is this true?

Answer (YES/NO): YES